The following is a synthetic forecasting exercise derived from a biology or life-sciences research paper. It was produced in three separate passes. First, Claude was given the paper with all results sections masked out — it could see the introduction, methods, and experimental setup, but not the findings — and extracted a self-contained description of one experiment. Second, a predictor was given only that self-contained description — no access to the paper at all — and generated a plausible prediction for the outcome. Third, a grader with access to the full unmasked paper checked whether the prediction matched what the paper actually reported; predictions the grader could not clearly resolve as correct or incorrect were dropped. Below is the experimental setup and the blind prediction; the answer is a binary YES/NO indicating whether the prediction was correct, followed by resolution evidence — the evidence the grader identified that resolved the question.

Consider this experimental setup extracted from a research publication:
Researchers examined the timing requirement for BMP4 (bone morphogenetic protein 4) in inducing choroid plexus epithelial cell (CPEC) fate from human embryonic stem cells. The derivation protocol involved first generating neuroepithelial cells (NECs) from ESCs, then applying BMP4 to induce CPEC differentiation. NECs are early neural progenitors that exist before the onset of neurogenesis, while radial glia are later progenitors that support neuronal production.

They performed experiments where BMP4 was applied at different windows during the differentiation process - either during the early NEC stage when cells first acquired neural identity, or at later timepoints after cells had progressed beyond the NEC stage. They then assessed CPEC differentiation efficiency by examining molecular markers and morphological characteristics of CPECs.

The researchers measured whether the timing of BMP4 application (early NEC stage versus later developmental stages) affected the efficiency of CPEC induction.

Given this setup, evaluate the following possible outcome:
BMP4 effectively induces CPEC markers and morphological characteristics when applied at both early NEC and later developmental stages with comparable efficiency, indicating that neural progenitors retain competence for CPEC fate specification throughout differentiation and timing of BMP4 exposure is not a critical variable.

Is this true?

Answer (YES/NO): NO